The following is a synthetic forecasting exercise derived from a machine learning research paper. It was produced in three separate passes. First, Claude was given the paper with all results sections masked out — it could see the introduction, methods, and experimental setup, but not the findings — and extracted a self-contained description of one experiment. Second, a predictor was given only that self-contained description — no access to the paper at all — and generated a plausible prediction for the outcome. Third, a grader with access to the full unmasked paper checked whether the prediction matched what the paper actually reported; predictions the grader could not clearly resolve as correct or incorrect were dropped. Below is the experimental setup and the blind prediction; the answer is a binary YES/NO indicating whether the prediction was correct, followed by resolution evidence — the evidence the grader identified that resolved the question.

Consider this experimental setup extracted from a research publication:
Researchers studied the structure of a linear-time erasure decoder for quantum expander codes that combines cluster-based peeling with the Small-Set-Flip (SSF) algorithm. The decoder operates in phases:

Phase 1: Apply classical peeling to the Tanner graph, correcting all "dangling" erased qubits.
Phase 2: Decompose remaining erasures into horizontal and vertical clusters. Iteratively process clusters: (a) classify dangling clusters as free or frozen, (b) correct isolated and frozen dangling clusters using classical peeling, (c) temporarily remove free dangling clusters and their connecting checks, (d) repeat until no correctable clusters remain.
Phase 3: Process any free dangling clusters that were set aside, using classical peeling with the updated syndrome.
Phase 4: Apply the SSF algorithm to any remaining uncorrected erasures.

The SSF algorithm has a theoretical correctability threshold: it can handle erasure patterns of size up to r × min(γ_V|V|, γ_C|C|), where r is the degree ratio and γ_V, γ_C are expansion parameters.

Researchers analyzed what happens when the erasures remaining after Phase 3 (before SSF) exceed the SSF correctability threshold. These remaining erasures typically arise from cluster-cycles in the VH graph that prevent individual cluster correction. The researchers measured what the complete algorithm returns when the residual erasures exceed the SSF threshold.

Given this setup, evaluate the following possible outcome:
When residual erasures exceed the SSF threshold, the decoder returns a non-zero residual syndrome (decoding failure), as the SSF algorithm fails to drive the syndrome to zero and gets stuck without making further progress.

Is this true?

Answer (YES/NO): YES